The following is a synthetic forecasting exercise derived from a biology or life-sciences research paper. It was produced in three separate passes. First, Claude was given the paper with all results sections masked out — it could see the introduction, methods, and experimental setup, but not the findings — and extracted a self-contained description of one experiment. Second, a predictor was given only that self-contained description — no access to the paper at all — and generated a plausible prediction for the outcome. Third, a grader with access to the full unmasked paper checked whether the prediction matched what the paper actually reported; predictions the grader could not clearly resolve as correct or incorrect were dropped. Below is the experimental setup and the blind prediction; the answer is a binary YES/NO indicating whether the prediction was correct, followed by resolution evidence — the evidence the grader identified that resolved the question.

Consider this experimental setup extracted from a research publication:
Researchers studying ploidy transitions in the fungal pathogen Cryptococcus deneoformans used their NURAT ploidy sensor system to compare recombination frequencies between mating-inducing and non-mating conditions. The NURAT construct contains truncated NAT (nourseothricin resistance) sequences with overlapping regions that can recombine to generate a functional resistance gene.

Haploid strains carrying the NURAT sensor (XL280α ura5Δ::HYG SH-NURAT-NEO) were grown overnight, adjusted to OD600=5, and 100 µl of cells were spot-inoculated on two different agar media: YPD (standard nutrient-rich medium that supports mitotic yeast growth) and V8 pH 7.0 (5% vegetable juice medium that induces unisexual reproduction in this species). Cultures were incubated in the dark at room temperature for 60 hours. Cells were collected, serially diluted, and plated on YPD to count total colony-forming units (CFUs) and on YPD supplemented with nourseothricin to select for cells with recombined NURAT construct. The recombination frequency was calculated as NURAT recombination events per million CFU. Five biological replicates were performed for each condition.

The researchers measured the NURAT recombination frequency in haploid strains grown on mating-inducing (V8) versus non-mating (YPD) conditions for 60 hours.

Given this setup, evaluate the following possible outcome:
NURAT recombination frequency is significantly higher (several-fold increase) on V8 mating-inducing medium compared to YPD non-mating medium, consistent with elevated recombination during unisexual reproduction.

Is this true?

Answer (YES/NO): YES